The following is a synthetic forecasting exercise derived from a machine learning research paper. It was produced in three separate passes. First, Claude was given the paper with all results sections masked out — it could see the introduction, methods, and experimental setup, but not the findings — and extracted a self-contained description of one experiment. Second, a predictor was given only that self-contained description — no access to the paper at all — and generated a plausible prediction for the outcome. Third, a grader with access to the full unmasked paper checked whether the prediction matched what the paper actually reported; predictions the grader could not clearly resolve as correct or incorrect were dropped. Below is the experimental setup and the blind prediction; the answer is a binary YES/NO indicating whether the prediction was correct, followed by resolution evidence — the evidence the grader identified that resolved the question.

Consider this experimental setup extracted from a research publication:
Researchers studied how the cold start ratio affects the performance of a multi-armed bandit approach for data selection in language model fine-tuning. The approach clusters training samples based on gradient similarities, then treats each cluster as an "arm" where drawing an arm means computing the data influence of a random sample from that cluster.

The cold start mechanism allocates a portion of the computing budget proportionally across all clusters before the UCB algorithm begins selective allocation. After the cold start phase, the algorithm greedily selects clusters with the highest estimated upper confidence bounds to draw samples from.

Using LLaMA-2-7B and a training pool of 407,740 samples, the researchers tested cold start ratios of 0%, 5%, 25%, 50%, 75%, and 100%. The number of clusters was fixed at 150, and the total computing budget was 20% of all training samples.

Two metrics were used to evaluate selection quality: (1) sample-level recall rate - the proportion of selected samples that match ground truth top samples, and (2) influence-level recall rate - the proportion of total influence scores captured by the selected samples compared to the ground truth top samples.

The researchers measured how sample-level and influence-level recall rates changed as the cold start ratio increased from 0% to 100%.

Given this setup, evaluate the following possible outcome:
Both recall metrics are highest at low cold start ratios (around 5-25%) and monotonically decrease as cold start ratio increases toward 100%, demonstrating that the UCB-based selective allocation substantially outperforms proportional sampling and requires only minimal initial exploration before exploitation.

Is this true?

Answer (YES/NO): NO